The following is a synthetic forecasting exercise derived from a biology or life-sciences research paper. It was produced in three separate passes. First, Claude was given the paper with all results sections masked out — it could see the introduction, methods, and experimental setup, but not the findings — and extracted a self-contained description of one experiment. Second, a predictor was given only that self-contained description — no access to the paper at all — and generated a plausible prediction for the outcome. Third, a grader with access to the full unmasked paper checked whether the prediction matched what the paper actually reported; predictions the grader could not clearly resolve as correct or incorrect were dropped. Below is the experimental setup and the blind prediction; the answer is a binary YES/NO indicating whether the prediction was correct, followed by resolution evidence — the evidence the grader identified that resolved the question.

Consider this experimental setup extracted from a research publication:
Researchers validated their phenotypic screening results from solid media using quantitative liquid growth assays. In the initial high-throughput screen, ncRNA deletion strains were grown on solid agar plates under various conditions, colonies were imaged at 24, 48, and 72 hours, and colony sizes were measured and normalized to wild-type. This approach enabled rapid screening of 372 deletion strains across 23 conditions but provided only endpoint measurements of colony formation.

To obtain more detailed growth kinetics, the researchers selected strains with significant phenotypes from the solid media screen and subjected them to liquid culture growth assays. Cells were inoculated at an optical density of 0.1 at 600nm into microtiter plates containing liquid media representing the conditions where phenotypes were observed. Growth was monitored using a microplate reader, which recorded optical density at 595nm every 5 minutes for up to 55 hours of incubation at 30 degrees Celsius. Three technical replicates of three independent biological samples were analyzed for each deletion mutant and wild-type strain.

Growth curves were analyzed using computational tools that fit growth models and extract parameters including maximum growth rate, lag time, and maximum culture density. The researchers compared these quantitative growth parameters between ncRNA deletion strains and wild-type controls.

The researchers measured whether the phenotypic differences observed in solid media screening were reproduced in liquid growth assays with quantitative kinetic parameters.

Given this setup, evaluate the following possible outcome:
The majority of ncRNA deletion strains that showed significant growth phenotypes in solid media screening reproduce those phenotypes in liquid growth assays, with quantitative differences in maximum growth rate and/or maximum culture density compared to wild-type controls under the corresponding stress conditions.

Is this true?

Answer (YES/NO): NO